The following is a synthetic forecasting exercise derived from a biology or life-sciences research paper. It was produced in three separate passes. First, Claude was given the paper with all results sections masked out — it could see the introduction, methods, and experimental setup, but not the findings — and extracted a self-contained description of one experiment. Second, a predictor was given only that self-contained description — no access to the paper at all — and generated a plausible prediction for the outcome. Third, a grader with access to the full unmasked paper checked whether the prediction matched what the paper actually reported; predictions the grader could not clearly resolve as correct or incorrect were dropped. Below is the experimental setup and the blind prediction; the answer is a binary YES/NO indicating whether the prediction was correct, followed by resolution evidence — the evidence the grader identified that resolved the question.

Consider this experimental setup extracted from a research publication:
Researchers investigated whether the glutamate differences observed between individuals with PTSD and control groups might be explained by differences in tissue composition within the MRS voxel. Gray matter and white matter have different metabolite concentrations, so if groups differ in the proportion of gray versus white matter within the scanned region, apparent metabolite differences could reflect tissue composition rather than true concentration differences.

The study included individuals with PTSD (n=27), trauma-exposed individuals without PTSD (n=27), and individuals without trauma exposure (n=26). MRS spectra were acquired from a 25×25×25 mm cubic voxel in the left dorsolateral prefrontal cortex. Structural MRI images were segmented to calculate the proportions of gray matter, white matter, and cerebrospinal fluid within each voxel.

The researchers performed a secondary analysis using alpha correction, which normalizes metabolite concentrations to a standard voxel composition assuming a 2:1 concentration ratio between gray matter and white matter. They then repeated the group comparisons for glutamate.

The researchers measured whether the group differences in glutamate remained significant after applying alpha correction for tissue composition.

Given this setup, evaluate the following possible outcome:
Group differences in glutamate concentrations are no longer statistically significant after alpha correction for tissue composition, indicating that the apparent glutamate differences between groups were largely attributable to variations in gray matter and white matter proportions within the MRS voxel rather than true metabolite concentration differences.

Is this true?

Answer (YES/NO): NO